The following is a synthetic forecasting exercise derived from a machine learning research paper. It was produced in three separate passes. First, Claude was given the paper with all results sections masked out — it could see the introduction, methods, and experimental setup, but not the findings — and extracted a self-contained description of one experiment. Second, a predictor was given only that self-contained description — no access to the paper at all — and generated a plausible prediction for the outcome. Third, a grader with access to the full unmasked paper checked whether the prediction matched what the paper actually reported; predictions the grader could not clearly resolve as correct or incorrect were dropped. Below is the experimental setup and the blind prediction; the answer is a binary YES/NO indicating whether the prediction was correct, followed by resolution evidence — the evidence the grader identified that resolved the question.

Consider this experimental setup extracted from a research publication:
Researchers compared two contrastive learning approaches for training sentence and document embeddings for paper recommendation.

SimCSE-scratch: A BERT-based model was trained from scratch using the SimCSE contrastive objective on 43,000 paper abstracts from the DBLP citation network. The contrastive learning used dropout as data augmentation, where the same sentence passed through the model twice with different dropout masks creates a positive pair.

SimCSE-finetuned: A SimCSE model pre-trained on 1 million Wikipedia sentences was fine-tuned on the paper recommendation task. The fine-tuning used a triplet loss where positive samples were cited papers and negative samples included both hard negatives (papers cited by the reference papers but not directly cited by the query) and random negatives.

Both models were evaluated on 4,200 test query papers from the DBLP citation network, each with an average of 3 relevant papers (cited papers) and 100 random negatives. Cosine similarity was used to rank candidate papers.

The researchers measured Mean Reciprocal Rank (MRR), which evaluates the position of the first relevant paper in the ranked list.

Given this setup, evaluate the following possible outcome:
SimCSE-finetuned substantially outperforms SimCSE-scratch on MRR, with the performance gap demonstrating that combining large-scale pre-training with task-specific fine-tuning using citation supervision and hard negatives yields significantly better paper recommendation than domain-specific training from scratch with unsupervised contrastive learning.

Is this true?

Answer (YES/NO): NO